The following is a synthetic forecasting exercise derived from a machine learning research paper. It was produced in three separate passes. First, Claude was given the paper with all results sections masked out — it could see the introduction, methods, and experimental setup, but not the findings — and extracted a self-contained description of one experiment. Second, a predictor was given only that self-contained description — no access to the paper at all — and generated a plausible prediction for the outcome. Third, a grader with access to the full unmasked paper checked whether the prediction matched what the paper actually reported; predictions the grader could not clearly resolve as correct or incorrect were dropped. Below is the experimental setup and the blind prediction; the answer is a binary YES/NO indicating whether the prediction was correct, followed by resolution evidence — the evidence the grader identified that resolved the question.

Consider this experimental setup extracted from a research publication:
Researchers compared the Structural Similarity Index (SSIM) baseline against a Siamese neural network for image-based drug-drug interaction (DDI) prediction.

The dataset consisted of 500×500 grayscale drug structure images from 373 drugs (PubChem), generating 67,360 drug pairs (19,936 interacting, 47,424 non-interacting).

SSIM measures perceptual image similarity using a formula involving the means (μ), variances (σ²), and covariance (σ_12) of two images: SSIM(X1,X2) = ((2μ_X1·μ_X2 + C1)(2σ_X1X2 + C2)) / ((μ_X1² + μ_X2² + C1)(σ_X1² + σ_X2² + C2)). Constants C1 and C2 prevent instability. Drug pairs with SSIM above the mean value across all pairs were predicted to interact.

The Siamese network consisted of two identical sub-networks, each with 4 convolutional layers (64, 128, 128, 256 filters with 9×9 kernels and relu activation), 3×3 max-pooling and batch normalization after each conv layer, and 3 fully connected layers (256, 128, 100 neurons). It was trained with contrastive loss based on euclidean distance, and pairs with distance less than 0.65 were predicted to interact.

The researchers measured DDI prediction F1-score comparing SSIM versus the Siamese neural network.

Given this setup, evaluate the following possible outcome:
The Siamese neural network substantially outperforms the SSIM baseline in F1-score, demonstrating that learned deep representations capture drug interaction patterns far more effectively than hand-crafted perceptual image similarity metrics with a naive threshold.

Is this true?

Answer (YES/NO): YES